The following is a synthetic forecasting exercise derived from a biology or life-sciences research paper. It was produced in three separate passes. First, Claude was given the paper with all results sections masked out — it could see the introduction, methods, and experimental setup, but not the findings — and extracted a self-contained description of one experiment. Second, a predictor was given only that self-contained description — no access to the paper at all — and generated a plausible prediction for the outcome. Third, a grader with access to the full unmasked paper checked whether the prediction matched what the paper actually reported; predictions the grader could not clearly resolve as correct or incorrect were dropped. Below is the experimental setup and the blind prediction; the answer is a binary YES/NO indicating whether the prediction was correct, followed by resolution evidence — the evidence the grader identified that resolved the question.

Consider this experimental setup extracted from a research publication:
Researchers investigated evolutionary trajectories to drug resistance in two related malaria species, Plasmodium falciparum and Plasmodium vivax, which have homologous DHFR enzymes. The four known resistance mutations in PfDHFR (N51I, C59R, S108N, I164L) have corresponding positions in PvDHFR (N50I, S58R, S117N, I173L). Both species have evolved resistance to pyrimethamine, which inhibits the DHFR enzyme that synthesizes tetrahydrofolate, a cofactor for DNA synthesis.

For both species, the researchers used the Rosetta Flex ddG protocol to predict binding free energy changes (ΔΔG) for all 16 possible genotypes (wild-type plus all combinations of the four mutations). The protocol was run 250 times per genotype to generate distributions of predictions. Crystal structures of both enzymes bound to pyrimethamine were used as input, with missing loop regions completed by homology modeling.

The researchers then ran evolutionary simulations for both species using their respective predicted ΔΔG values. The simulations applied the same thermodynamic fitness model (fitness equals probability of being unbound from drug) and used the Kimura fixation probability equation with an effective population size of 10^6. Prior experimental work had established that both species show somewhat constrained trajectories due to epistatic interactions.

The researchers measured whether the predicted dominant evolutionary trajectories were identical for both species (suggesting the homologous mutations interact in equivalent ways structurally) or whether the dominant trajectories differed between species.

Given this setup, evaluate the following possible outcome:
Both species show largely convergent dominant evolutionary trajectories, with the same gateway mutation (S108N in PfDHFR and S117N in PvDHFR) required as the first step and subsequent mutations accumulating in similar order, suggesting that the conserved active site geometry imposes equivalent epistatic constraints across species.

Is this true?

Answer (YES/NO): NO